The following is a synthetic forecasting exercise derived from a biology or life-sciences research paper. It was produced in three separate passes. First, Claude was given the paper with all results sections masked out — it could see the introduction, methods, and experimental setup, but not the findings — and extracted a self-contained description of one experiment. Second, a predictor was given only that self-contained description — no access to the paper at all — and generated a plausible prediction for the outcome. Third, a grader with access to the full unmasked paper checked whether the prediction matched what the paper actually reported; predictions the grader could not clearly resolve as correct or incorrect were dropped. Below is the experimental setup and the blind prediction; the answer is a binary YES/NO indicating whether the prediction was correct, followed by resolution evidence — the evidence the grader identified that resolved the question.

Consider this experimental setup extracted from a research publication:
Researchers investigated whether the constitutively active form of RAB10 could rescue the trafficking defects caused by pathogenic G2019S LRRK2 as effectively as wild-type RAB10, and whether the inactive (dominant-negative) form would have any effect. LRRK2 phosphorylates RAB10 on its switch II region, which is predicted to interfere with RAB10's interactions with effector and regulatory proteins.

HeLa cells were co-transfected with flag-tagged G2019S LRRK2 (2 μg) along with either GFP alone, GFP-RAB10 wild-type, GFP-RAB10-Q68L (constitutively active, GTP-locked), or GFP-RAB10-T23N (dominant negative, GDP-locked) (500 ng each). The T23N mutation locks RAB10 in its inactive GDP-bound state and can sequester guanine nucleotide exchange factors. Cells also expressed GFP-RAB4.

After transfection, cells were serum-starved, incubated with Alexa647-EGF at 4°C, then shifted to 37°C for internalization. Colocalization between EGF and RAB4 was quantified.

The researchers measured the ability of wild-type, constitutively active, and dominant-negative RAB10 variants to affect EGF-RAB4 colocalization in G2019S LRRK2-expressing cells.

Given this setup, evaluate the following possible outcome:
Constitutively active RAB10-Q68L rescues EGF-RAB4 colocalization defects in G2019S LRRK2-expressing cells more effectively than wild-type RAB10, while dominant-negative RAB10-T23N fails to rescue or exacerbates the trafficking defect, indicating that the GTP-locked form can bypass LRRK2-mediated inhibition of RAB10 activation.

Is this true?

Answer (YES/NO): YES